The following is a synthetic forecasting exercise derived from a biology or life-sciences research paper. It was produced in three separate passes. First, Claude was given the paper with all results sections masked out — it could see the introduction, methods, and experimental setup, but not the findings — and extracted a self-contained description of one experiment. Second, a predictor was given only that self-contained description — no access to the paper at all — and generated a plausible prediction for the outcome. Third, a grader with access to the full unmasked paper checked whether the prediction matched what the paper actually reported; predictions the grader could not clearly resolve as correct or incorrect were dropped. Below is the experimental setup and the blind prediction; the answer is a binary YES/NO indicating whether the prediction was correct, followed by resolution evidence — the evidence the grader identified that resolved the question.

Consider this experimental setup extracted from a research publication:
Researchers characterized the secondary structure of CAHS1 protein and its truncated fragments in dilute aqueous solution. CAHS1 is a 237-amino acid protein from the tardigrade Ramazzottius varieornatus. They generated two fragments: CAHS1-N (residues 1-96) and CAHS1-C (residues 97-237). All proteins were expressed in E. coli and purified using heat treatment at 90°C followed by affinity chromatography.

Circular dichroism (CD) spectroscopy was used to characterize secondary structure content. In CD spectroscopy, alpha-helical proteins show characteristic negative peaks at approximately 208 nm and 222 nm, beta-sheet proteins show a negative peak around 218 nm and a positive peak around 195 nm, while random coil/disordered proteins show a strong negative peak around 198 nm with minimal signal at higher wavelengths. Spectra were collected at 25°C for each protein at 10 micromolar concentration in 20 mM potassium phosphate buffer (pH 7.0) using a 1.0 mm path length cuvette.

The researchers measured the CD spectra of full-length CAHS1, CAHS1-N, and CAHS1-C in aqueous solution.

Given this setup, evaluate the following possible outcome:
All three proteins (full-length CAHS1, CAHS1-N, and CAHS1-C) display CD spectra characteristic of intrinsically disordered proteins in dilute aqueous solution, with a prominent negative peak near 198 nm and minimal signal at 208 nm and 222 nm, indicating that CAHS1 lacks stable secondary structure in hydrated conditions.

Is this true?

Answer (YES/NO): NO